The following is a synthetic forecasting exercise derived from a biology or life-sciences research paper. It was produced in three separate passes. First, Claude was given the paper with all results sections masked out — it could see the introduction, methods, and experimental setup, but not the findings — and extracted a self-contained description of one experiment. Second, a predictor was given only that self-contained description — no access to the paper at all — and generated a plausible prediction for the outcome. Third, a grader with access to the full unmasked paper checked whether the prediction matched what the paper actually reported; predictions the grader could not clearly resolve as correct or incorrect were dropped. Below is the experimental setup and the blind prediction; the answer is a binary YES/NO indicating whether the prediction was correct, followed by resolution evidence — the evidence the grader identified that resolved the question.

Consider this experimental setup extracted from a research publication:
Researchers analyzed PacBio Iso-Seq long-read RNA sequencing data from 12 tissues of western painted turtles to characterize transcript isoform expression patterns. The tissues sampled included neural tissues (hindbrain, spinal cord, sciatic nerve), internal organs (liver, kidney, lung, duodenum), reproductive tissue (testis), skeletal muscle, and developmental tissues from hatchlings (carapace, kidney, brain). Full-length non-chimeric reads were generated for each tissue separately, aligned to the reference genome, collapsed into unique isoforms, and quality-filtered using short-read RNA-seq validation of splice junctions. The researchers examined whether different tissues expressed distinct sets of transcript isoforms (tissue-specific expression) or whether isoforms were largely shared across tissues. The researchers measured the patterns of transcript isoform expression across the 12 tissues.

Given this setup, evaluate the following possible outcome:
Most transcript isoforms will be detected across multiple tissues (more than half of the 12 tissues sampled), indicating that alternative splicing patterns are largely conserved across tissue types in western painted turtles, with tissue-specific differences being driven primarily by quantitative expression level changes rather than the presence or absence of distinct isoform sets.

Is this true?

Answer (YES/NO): NO